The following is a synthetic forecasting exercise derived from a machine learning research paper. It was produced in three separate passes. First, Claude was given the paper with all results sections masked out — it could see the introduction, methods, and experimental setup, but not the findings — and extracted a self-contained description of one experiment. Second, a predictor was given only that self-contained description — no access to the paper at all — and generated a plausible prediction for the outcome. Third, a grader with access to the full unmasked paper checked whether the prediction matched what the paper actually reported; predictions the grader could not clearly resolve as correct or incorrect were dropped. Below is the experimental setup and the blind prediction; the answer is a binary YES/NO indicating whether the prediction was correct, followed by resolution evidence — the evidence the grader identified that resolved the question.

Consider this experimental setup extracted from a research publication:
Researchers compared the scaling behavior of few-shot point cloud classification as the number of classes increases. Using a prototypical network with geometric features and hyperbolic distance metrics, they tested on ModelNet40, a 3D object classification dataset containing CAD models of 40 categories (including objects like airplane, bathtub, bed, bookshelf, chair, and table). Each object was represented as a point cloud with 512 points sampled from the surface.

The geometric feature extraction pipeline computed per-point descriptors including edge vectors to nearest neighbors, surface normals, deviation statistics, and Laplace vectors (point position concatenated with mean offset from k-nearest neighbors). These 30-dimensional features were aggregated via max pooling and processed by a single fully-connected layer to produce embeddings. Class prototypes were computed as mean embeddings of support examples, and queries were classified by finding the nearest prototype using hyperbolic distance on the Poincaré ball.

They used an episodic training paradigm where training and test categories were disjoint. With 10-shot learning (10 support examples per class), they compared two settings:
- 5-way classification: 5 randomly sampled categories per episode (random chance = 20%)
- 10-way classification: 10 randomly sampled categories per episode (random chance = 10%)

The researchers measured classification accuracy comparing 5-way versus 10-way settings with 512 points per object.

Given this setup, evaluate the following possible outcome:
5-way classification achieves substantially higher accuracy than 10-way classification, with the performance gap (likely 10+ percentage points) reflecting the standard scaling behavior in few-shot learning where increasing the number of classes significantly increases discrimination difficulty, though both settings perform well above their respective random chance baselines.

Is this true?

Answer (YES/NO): NO